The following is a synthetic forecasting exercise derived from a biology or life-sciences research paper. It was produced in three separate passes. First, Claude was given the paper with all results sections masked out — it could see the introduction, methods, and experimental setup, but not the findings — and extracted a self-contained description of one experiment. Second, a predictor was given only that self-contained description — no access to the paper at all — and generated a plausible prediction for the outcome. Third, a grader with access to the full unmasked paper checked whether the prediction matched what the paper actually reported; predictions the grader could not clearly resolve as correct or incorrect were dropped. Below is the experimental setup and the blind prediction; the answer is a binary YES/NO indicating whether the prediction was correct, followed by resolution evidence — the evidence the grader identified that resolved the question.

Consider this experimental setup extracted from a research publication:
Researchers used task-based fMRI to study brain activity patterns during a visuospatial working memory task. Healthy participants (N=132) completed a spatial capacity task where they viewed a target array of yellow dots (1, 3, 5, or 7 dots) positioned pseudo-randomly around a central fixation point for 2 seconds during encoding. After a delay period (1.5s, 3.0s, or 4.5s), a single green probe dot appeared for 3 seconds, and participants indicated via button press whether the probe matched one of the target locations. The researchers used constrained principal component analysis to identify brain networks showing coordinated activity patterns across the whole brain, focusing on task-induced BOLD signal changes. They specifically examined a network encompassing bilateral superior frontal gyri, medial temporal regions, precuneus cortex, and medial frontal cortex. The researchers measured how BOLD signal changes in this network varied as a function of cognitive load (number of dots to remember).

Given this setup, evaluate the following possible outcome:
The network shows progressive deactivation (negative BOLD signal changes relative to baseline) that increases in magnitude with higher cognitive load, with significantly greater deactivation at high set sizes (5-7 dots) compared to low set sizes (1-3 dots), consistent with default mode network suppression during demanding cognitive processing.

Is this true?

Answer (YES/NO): YES